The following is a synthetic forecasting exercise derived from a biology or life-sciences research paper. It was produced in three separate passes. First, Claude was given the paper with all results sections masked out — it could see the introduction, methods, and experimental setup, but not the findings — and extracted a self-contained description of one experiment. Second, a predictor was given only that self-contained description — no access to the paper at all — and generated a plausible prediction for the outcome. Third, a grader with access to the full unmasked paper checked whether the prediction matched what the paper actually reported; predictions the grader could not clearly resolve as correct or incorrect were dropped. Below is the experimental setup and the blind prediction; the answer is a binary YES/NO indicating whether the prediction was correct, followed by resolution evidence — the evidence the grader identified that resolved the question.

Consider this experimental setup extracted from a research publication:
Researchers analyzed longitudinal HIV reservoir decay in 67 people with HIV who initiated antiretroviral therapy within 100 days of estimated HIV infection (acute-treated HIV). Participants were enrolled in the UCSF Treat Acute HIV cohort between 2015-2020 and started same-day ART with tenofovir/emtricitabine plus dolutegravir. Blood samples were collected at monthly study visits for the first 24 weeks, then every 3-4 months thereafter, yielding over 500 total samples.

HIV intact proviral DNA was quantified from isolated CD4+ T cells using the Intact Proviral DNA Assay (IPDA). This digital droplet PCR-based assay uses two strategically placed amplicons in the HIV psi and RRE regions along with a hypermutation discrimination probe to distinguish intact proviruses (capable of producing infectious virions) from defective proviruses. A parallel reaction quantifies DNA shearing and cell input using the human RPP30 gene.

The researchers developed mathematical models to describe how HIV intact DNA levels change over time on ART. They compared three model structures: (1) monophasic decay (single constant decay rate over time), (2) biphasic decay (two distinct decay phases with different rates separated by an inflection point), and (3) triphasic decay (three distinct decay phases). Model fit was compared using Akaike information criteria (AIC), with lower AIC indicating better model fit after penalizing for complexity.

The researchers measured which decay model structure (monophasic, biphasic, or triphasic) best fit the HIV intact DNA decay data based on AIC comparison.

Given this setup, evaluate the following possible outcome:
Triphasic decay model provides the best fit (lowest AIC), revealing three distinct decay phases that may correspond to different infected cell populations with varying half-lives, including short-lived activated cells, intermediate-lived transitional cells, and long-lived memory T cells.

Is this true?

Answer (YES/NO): NO